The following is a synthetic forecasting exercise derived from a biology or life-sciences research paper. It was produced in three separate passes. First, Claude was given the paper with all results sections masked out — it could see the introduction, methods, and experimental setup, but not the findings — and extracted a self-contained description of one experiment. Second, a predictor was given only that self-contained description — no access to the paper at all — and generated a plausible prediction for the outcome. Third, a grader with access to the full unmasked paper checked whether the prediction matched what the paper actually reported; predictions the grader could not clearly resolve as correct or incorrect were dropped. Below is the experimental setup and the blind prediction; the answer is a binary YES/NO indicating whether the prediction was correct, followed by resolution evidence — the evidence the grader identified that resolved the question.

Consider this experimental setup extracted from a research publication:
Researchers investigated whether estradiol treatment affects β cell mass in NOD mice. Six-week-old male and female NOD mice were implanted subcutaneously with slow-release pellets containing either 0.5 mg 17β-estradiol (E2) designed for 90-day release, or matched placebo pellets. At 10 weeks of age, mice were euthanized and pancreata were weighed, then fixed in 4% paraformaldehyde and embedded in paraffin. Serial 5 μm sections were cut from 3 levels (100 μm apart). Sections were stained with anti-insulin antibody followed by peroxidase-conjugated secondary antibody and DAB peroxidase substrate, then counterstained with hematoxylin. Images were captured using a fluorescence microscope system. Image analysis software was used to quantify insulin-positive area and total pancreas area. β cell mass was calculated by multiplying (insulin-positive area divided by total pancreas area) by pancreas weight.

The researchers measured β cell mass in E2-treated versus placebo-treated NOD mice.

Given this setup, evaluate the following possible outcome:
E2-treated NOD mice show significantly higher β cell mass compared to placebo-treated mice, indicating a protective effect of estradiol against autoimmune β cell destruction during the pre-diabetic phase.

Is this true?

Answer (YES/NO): NO